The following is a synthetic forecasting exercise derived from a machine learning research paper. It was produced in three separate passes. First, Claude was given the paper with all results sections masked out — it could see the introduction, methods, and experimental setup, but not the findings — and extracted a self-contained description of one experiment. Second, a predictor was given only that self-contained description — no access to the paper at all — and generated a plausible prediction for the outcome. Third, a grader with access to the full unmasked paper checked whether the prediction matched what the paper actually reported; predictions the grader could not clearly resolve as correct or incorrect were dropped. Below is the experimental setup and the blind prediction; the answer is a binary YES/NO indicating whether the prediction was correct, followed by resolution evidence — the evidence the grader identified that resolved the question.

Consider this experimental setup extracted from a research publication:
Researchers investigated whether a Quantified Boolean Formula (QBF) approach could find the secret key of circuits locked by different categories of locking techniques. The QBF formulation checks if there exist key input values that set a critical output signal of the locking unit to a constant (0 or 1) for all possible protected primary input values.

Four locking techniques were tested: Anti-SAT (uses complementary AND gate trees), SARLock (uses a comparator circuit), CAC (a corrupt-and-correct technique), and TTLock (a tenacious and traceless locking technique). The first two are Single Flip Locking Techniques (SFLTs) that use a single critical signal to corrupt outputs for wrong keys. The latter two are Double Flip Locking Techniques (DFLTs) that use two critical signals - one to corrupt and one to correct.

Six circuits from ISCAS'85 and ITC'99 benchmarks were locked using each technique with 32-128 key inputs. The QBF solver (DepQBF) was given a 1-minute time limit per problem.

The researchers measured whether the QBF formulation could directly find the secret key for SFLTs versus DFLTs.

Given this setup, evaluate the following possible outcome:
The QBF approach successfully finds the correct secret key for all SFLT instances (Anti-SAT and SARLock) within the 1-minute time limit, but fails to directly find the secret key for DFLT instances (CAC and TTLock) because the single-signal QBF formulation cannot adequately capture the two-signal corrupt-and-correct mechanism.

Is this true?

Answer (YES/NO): YES